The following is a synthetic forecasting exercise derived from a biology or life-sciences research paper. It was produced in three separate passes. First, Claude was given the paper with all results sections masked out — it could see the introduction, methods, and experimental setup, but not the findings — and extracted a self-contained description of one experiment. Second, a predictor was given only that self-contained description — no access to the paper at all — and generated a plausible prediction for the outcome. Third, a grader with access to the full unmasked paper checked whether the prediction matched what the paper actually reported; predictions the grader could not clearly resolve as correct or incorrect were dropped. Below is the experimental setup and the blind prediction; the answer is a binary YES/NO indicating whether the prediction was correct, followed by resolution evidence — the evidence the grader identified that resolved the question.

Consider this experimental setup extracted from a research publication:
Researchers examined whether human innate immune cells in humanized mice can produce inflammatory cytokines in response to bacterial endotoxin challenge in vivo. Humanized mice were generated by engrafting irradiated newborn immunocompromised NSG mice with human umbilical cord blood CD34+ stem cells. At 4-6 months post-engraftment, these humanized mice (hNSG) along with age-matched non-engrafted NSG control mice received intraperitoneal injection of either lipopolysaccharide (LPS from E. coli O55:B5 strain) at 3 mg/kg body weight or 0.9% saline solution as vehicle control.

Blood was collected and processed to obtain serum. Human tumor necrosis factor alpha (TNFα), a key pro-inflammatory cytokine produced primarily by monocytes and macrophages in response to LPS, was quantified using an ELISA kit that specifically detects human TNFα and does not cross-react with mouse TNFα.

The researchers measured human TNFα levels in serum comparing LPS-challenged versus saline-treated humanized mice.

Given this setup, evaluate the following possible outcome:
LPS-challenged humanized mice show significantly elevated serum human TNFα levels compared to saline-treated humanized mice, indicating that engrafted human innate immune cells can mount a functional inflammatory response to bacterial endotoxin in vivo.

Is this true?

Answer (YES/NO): YES